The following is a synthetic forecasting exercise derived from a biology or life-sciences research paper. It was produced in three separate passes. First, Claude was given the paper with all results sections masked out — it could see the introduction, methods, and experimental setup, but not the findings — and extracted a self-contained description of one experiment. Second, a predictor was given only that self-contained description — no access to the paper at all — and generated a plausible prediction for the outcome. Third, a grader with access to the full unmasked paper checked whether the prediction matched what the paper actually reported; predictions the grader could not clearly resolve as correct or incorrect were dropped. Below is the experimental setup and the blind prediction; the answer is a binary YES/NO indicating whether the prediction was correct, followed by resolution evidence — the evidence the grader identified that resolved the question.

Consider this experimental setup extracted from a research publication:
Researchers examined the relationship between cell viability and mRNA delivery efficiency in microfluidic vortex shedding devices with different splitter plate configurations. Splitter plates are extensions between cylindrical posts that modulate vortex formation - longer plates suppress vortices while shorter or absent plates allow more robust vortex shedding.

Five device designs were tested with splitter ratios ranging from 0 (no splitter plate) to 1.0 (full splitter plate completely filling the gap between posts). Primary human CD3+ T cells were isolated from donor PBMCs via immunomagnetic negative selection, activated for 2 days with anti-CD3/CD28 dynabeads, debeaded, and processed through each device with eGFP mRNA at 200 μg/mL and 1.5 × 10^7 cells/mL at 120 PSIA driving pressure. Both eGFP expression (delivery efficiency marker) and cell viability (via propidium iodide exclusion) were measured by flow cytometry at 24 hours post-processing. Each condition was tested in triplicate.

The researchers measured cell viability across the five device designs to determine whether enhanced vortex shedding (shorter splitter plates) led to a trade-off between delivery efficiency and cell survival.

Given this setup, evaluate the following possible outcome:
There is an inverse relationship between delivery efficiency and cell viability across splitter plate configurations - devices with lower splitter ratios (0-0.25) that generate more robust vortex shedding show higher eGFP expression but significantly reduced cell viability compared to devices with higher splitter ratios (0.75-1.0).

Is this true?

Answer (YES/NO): YES